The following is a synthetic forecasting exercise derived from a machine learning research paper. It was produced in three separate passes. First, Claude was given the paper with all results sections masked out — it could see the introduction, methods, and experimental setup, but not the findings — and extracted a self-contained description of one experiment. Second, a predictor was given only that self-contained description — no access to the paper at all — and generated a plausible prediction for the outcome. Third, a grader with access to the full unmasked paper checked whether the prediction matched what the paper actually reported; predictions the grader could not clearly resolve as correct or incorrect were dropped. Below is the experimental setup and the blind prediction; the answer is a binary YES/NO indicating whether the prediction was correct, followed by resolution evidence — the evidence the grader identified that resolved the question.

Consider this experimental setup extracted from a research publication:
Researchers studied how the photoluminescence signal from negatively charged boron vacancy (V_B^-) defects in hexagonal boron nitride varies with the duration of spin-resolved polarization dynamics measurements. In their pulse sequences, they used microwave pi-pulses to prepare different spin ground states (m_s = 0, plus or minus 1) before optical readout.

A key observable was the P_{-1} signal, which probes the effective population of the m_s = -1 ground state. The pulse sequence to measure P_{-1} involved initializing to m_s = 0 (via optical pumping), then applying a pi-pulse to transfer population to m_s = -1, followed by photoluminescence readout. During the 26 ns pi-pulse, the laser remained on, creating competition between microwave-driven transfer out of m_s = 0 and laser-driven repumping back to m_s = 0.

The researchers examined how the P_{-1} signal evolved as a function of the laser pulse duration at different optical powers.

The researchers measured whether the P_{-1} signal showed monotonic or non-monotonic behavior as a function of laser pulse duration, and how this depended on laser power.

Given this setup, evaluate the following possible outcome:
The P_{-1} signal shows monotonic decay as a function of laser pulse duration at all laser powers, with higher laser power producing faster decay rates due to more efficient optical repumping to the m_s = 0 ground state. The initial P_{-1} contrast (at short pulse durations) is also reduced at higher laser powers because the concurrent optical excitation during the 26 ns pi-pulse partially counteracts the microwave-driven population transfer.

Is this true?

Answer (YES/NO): NO